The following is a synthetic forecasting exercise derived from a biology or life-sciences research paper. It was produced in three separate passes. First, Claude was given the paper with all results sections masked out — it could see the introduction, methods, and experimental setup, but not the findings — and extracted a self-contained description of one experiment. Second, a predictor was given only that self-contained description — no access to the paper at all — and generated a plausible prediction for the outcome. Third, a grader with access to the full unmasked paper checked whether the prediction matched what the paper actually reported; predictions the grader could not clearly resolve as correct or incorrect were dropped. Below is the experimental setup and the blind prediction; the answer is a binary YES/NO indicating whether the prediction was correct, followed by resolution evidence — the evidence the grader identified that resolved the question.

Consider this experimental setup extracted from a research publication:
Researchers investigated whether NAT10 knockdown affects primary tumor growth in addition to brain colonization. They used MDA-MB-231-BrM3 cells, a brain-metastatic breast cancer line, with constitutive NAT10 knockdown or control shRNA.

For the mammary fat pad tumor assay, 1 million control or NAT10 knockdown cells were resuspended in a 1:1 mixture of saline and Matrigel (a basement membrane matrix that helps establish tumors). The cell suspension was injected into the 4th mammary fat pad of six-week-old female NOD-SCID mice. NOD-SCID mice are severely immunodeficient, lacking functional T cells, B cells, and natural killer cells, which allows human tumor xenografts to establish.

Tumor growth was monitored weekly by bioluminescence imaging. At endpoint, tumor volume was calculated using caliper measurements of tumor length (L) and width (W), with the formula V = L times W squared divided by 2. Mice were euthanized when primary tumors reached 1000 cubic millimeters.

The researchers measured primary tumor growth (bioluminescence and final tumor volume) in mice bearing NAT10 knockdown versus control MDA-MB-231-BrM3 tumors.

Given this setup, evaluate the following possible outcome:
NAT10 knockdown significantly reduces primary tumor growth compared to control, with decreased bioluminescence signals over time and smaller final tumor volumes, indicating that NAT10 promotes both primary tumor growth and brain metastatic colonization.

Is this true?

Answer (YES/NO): YES